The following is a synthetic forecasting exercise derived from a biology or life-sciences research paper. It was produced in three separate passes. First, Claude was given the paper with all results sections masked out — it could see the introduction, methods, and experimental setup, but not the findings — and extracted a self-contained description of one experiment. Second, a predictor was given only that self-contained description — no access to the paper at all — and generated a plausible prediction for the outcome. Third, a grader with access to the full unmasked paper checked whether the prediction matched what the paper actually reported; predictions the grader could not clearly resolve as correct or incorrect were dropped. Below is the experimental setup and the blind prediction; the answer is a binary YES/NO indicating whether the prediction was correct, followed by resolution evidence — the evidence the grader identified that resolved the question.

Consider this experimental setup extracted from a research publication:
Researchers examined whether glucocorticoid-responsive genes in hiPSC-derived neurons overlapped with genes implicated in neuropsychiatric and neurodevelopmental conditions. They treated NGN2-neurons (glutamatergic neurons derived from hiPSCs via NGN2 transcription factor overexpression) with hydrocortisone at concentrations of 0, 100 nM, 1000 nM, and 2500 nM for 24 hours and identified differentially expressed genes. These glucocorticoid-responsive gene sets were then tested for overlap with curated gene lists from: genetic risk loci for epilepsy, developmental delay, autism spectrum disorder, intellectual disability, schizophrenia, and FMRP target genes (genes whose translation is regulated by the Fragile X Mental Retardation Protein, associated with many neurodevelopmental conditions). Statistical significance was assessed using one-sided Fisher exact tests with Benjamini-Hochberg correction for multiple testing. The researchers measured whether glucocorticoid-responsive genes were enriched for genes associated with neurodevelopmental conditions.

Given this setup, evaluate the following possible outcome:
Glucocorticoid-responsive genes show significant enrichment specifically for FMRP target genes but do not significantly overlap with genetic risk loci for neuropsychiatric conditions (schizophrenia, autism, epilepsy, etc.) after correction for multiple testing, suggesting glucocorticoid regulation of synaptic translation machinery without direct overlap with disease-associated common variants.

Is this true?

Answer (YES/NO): NO